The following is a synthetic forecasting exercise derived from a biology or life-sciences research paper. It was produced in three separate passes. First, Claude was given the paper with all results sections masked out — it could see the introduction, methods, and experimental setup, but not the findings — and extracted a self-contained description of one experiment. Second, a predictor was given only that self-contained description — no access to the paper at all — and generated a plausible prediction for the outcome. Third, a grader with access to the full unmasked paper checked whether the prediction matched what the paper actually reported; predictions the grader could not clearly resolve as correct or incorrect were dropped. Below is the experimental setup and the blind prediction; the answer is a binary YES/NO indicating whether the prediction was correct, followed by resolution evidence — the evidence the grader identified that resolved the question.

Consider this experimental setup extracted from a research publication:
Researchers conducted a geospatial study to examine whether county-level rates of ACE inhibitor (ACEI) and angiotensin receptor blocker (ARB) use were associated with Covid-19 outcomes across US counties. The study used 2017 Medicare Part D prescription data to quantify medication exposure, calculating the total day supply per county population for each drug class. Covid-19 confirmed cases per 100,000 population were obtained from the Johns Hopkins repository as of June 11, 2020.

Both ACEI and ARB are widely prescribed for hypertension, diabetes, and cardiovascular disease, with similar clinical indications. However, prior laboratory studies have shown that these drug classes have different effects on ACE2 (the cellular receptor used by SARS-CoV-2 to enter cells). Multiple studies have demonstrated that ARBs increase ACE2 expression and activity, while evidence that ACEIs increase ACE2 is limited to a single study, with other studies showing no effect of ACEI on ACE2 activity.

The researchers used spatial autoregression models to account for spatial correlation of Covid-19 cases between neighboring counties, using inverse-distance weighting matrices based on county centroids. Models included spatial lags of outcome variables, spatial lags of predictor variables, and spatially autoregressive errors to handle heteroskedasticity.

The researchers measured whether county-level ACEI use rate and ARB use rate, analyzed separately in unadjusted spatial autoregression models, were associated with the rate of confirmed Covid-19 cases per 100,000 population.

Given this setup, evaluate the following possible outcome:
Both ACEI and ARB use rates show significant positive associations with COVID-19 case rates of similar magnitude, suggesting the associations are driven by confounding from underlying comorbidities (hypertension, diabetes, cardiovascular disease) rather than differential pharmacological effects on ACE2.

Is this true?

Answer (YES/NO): NO